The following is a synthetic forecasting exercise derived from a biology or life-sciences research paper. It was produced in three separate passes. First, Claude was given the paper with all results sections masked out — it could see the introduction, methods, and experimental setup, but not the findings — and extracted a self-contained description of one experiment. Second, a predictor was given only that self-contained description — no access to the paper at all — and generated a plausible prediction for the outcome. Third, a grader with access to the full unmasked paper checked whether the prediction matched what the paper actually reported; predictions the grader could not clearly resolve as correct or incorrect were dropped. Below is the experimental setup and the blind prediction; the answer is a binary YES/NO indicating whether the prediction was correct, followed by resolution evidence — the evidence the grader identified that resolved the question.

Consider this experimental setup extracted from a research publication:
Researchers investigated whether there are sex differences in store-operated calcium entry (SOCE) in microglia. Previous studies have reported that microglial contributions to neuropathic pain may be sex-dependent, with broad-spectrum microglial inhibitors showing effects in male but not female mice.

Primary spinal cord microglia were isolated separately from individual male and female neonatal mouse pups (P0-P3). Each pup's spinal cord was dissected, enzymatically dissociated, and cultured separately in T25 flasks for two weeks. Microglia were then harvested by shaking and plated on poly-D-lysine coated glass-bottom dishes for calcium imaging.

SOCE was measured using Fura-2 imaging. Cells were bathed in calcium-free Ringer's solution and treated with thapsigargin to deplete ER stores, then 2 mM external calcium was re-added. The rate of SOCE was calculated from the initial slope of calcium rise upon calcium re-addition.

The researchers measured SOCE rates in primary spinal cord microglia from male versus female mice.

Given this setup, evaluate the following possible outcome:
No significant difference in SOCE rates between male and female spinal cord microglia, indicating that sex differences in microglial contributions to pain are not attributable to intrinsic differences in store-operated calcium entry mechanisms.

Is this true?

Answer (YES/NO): YES